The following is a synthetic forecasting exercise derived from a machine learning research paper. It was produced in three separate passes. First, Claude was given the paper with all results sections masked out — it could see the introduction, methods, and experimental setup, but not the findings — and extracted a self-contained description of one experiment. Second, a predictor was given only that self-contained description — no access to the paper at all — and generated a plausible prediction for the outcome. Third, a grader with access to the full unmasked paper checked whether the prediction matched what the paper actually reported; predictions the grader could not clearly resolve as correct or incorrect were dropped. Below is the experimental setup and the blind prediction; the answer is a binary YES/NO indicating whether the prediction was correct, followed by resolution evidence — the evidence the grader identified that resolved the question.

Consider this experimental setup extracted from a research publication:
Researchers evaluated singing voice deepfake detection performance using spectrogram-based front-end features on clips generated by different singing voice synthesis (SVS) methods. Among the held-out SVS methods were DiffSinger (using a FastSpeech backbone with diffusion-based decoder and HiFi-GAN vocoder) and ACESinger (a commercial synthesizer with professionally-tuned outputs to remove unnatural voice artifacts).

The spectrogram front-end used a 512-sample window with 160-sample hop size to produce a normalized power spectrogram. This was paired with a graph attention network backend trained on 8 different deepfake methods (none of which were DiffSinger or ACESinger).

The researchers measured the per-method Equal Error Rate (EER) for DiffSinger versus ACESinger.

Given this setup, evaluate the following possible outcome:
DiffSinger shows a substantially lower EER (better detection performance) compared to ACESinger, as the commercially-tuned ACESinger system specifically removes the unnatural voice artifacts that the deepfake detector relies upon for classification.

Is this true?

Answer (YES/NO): NO